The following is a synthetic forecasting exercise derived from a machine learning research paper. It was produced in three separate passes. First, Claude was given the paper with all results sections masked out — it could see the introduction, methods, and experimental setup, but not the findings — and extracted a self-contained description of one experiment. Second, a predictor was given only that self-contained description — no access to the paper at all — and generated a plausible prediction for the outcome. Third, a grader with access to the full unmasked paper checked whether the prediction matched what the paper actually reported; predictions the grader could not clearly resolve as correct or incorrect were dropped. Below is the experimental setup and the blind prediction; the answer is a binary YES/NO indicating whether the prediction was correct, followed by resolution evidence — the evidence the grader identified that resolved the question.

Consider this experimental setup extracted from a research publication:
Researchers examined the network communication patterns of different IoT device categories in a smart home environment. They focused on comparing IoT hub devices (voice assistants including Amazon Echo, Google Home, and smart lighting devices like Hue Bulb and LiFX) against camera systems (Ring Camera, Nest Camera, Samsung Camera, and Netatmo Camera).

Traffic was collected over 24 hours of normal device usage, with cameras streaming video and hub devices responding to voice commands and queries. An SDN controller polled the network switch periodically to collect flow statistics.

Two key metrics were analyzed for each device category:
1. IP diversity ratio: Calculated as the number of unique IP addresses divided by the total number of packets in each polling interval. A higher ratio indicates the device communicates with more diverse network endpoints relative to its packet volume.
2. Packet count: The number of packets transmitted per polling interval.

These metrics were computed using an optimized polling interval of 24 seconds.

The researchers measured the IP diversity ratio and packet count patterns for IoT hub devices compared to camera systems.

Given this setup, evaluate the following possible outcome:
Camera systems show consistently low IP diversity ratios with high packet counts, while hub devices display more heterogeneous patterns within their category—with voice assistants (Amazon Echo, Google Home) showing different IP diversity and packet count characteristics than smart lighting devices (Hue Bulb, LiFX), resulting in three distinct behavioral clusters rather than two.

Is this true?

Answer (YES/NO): NO